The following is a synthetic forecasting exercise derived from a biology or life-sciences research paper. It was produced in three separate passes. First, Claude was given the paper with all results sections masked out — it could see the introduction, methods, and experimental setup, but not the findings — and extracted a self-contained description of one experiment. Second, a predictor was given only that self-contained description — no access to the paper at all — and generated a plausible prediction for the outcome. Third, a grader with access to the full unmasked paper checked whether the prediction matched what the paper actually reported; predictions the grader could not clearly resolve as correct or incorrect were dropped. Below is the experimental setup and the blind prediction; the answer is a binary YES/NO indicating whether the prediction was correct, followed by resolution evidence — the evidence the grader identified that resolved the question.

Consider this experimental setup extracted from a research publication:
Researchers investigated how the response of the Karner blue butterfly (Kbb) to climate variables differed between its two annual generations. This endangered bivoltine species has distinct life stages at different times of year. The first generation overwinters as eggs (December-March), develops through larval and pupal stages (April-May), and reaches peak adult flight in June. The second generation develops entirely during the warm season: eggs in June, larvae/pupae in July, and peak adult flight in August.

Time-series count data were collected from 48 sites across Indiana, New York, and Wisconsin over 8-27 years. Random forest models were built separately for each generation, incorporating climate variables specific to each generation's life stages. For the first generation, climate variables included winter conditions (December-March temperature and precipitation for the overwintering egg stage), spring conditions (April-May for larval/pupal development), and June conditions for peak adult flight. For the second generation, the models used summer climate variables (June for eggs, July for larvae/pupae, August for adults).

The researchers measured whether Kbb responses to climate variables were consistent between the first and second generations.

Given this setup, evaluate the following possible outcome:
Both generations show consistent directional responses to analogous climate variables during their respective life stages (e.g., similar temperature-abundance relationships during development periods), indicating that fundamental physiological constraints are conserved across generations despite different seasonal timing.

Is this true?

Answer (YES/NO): NO